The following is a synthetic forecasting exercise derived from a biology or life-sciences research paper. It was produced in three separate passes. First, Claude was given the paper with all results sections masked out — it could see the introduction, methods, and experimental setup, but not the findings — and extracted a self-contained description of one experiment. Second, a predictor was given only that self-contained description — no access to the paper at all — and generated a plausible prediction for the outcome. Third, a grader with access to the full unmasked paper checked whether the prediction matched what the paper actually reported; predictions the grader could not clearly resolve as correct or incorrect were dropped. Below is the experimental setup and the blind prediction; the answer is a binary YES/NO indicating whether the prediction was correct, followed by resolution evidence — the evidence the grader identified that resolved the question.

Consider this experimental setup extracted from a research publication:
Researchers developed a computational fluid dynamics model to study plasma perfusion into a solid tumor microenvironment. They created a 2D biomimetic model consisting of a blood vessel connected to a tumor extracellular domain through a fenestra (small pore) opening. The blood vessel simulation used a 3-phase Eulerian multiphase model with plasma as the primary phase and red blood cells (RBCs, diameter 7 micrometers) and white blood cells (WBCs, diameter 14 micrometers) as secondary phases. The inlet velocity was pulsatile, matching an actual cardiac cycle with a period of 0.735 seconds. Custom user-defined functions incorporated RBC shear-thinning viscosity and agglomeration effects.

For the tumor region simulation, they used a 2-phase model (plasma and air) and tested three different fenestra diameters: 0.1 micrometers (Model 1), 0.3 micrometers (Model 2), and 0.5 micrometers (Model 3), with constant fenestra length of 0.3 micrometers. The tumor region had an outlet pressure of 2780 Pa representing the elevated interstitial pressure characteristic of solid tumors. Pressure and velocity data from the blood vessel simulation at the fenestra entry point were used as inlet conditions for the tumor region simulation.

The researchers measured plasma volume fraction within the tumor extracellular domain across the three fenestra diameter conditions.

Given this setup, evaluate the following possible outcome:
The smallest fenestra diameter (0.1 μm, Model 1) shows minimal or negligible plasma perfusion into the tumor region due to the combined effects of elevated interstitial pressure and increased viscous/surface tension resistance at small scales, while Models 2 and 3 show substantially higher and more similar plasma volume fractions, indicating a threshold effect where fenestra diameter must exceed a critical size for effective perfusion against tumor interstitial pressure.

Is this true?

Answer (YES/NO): NO